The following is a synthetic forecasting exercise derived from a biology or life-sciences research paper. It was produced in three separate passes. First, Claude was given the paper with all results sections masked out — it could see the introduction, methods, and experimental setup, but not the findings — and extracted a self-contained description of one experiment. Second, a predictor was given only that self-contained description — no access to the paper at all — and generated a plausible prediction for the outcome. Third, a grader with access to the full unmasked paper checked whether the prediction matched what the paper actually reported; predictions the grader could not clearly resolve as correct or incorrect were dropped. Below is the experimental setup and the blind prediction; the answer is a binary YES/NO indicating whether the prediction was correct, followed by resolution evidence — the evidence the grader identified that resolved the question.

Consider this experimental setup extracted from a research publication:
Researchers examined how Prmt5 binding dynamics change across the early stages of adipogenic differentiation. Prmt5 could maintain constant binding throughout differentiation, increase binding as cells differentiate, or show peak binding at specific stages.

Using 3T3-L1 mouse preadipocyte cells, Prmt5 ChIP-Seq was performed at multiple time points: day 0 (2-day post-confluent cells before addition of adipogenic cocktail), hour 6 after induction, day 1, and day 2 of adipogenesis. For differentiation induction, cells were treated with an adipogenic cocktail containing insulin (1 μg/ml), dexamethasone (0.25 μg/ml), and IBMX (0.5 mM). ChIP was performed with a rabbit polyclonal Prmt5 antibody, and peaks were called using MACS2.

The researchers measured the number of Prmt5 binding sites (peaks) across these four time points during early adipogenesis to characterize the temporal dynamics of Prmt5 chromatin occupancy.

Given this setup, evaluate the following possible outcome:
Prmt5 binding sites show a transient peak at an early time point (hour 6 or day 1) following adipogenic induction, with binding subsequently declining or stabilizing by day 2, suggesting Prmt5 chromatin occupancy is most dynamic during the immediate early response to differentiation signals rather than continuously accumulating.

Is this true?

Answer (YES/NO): NO